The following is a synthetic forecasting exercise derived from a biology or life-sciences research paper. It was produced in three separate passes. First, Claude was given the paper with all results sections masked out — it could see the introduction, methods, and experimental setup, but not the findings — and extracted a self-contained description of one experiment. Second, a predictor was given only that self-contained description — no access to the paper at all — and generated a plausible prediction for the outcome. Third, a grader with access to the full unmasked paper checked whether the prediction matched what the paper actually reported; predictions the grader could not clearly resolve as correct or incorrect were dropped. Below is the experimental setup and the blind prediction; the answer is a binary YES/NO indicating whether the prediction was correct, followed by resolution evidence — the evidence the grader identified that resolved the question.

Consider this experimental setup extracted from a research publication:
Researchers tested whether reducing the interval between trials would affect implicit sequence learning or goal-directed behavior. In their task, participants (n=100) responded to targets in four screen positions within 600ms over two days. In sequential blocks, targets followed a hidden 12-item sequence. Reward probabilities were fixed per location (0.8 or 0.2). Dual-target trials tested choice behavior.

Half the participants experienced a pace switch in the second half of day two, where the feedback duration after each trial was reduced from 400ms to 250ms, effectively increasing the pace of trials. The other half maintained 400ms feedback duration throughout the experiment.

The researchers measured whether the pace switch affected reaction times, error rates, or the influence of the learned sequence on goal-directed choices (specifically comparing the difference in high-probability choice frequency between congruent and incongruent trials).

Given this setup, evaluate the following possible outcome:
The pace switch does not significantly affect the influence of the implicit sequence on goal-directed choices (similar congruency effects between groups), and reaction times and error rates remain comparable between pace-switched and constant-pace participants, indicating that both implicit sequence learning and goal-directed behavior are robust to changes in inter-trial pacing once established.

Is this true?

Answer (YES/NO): YES